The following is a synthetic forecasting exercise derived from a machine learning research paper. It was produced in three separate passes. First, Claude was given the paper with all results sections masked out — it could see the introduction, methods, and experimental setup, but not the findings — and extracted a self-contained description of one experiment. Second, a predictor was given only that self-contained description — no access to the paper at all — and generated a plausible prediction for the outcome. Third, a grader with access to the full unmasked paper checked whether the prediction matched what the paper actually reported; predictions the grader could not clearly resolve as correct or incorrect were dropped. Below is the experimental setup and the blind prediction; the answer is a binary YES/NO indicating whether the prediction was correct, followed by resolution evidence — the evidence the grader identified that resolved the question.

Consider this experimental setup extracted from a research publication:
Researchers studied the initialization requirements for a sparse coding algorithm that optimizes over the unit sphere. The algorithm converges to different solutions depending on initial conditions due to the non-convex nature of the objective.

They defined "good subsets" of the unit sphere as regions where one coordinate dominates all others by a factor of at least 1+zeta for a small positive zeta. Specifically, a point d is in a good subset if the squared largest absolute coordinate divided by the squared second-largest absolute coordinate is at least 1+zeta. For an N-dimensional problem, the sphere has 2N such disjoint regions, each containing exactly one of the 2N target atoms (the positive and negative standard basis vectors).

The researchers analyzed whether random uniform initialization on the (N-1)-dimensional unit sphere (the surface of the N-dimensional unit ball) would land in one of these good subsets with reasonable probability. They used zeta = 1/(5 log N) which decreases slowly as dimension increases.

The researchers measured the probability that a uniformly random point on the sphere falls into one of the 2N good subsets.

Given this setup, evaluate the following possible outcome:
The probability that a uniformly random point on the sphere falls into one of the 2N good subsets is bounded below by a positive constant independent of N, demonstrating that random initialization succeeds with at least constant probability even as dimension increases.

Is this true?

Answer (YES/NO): YES